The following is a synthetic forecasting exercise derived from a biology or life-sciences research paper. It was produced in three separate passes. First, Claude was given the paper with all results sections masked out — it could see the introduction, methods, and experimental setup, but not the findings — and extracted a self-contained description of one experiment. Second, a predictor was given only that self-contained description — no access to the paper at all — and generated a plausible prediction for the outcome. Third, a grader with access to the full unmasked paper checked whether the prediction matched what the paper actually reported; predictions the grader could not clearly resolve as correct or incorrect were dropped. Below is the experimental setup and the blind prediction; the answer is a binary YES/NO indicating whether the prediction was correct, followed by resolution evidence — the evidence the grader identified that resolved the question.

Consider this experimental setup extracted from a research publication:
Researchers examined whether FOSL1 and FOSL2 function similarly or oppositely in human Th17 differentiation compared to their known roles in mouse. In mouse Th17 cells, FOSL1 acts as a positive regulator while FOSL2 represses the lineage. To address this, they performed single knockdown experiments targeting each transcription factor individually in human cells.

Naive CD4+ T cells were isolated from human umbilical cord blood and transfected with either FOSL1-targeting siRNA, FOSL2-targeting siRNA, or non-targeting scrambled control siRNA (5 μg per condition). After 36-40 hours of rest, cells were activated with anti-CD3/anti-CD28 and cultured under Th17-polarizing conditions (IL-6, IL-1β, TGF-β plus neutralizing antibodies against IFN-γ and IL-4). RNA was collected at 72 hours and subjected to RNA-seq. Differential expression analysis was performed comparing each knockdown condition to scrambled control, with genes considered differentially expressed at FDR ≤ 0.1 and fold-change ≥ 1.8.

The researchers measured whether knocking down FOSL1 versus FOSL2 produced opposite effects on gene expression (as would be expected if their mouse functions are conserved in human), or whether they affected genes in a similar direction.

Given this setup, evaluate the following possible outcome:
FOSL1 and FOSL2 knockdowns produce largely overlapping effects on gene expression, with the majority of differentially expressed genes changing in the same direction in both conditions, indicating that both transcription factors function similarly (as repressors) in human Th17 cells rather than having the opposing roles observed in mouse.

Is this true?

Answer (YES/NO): YES